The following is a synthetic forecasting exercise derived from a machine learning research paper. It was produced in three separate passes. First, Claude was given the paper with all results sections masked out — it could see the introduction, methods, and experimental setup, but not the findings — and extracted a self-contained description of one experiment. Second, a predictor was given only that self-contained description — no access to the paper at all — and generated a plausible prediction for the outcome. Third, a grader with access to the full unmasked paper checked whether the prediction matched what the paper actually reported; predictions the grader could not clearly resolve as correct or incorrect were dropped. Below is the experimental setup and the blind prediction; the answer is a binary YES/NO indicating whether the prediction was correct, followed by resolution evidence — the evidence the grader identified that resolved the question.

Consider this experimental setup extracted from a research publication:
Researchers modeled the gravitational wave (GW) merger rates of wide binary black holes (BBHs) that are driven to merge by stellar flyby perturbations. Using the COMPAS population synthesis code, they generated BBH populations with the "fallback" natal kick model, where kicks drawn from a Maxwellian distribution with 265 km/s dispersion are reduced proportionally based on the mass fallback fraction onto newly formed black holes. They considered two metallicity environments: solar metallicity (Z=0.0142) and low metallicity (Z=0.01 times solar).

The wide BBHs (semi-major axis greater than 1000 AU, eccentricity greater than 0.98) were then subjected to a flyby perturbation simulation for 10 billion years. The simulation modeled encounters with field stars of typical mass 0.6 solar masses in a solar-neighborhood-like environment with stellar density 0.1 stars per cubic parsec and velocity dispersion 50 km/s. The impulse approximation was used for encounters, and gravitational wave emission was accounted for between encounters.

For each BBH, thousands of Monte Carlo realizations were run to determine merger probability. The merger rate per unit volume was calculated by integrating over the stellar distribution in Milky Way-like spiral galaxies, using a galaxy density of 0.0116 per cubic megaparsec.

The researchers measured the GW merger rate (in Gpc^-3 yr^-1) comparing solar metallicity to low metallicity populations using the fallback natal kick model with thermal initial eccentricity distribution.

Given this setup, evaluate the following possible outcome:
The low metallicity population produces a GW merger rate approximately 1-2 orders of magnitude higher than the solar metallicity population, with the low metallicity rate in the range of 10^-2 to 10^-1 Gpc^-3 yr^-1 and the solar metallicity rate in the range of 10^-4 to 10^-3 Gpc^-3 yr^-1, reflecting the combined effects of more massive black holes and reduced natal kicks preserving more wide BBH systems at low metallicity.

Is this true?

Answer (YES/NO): NO